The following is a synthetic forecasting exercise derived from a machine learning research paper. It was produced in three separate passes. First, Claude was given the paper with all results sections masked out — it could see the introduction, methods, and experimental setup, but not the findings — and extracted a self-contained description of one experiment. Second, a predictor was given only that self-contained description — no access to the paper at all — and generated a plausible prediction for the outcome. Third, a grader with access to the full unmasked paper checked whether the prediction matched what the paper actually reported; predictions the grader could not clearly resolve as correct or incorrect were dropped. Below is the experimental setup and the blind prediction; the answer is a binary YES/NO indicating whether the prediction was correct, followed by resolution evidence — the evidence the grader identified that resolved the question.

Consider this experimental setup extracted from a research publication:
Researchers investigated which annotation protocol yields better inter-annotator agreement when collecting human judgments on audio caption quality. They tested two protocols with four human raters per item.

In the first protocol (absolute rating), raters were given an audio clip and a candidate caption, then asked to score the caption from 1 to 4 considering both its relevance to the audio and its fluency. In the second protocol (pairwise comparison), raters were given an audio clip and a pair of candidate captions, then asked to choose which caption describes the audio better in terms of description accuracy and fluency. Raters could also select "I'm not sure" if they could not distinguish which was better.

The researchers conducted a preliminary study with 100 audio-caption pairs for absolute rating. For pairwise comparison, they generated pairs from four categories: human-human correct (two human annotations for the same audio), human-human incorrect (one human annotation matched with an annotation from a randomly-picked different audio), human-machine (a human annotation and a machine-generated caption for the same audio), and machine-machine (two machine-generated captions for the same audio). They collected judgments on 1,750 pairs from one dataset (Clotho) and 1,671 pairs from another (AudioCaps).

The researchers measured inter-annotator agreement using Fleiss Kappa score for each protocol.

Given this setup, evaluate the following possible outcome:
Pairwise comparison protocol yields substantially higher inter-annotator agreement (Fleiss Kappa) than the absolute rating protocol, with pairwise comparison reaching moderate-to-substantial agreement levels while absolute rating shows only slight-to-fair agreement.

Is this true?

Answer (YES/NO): NO